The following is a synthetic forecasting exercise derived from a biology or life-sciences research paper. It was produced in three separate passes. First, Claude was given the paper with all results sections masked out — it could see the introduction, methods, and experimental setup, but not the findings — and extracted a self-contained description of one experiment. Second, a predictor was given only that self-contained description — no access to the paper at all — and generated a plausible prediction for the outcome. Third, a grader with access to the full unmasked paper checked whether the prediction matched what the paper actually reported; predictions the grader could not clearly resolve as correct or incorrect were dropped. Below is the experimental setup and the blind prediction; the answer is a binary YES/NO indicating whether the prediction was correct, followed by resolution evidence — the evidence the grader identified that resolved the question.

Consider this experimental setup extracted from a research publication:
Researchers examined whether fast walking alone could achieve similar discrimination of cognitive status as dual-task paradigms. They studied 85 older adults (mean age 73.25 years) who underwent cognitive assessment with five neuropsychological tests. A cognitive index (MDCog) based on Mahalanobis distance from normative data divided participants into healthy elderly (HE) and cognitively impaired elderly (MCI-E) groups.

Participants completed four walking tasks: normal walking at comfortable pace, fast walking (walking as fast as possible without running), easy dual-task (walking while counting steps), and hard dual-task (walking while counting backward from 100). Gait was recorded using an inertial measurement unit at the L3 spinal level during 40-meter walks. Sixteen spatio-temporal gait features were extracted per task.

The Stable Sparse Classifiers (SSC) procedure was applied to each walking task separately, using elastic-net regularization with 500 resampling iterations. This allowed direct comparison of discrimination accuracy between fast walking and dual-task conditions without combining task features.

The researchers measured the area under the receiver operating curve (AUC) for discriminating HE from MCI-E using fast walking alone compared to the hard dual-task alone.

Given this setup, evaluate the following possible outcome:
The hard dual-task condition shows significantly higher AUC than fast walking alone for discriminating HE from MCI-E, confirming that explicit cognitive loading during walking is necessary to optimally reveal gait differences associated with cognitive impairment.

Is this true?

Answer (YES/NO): NO